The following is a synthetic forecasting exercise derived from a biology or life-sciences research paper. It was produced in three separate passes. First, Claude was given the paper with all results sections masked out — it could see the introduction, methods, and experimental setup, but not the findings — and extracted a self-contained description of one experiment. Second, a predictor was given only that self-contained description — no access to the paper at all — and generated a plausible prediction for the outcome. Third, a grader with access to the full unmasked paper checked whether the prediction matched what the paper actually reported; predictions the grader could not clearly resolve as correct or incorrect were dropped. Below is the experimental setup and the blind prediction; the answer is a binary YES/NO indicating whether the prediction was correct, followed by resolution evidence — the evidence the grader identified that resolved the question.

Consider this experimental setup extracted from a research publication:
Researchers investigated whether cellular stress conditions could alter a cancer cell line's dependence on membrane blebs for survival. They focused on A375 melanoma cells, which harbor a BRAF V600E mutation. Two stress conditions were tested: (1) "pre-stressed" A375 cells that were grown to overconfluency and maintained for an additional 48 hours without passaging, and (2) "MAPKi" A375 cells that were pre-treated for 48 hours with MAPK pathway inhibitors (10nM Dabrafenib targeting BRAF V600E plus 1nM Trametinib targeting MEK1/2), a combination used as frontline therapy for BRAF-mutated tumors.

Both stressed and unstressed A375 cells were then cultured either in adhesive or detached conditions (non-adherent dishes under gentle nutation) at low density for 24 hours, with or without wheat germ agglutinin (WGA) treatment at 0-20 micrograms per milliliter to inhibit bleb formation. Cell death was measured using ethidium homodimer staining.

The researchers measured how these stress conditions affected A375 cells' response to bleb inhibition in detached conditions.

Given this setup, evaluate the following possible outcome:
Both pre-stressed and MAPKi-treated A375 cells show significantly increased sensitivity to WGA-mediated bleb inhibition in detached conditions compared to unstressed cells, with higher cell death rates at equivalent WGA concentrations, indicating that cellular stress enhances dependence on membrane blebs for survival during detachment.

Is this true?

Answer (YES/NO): YES